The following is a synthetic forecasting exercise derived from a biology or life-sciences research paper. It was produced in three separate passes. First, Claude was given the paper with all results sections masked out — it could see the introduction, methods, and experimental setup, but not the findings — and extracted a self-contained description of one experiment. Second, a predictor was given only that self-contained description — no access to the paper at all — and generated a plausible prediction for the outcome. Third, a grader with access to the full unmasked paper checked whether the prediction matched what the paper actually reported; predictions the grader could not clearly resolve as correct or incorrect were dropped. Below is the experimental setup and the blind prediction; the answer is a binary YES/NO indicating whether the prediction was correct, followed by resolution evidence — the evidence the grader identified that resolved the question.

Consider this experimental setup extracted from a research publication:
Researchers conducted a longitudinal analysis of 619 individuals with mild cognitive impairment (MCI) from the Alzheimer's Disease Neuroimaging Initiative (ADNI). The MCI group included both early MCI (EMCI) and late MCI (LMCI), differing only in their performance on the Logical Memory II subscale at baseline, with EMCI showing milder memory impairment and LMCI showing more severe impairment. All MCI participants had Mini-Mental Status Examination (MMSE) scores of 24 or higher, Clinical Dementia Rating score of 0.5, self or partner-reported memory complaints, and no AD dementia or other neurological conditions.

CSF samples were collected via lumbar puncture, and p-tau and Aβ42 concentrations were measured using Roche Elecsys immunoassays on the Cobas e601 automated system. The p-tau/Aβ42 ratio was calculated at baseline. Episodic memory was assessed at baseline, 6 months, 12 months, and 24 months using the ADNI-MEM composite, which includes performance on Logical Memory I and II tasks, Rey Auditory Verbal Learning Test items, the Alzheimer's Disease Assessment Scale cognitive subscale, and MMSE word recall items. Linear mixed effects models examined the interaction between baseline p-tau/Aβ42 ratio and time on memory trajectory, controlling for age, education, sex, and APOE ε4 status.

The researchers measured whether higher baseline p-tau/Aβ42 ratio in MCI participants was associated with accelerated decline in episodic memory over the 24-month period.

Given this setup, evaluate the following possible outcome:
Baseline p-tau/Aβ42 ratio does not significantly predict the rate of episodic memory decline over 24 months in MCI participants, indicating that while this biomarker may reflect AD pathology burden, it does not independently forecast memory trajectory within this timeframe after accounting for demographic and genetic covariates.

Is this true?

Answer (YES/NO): NO